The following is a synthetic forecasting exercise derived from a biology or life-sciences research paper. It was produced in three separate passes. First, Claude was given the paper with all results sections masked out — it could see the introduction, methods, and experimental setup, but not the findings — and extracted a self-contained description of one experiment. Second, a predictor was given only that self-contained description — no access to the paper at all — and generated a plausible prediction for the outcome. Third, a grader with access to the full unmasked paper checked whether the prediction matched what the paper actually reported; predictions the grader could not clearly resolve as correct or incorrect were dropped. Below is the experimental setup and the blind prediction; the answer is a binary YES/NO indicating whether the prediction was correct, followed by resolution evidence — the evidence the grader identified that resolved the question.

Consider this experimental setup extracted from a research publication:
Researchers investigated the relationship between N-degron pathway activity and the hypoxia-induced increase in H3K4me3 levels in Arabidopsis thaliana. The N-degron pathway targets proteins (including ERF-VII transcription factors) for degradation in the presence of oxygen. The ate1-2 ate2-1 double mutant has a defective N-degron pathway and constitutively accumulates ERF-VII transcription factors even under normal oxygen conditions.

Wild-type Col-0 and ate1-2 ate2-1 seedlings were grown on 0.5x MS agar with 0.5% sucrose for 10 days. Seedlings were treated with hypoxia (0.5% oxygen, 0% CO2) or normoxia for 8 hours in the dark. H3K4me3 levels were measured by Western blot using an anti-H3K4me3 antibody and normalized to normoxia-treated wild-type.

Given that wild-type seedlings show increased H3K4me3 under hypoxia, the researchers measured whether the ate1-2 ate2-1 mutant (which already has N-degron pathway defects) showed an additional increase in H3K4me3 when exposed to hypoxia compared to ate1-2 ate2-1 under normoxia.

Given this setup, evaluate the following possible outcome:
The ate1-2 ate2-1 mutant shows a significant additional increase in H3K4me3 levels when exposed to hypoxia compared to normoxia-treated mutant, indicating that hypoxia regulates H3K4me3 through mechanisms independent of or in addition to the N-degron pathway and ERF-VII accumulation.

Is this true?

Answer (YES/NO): YES